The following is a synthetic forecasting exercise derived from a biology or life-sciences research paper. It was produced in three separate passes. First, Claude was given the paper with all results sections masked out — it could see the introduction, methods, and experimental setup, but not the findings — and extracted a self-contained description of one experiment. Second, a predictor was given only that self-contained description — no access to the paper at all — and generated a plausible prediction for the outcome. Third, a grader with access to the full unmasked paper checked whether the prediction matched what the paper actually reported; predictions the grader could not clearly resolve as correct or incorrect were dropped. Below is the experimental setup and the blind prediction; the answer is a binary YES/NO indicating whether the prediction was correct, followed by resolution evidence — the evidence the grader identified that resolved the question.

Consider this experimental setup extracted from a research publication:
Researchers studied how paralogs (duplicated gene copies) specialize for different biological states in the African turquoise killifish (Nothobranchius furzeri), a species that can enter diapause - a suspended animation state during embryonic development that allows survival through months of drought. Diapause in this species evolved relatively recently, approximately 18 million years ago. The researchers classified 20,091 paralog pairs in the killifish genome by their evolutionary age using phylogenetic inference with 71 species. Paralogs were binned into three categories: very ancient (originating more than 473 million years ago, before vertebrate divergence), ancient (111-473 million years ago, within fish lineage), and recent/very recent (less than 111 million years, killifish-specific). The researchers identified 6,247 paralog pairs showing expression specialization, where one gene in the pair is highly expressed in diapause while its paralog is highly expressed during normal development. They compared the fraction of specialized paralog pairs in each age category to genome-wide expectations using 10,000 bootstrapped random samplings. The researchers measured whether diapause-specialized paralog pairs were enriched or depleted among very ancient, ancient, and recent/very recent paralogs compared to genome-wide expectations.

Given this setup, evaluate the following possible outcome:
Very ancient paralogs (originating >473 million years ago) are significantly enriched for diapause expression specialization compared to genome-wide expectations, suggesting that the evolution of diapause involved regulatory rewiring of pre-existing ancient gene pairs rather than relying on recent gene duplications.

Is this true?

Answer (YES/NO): YES